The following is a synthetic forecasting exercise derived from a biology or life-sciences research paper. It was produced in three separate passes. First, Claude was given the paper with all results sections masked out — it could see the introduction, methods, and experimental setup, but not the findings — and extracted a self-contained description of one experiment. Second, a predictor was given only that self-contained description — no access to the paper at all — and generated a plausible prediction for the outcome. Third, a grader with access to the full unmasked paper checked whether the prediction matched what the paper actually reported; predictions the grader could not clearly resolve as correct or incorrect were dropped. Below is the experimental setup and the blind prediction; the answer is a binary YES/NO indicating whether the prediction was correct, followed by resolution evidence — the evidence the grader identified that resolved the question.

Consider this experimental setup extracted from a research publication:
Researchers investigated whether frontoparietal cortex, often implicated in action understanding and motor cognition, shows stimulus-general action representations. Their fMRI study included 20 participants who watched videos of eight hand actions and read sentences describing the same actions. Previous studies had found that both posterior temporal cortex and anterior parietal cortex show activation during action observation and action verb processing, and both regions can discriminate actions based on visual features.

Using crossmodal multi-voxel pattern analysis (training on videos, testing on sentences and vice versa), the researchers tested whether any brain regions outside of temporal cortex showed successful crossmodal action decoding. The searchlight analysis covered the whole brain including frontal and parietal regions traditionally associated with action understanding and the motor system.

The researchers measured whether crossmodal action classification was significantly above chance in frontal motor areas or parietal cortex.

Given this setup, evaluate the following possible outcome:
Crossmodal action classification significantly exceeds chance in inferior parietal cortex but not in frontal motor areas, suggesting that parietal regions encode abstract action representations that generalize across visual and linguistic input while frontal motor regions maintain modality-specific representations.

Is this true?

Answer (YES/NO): NO